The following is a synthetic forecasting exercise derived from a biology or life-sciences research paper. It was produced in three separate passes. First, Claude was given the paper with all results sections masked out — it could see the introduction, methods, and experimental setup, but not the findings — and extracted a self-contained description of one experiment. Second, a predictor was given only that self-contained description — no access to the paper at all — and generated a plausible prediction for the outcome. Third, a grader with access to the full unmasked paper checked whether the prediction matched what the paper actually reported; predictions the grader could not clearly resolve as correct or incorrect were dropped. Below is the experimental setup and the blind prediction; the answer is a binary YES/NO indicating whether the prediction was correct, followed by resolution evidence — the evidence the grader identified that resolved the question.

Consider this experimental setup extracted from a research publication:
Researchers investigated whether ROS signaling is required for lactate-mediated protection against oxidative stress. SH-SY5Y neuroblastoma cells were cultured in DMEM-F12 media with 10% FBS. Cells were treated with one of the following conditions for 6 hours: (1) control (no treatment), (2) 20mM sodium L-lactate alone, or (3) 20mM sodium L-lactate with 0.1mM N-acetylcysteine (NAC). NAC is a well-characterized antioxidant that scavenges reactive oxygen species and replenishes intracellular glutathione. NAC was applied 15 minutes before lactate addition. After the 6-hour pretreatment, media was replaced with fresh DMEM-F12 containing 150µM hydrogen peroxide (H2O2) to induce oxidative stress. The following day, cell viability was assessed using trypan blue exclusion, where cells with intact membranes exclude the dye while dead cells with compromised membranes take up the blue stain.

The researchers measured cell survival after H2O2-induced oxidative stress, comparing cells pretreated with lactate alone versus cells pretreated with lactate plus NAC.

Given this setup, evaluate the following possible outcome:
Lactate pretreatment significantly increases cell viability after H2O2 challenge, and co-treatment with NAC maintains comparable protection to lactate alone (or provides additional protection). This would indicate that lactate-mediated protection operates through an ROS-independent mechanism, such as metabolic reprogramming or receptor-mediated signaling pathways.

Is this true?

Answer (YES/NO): NO